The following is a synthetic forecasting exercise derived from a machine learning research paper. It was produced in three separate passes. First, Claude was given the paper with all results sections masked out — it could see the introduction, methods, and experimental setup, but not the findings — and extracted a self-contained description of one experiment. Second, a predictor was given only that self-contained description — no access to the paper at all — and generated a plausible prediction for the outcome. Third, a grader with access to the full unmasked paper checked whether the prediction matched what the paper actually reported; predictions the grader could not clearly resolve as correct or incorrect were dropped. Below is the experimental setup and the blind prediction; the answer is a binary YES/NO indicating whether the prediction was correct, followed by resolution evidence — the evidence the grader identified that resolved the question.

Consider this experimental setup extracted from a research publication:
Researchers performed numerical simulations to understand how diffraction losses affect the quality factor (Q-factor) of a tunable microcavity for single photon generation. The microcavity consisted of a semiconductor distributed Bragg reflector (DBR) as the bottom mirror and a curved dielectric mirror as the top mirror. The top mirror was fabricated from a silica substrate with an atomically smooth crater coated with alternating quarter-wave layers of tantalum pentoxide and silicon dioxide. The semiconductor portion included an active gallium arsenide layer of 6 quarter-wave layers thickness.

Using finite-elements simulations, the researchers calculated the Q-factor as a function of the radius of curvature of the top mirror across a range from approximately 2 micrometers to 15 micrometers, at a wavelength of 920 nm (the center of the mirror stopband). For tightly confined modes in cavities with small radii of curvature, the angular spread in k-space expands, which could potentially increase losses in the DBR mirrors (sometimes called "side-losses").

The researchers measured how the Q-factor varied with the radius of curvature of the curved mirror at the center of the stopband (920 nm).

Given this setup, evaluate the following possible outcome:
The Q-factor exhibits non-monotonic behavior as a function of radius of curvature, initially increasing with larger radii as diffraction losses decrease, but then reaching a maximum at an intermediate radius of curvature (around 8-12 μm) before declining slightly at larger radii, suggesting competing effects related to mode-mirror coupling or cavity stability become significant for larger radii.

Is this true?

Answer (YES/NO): NO